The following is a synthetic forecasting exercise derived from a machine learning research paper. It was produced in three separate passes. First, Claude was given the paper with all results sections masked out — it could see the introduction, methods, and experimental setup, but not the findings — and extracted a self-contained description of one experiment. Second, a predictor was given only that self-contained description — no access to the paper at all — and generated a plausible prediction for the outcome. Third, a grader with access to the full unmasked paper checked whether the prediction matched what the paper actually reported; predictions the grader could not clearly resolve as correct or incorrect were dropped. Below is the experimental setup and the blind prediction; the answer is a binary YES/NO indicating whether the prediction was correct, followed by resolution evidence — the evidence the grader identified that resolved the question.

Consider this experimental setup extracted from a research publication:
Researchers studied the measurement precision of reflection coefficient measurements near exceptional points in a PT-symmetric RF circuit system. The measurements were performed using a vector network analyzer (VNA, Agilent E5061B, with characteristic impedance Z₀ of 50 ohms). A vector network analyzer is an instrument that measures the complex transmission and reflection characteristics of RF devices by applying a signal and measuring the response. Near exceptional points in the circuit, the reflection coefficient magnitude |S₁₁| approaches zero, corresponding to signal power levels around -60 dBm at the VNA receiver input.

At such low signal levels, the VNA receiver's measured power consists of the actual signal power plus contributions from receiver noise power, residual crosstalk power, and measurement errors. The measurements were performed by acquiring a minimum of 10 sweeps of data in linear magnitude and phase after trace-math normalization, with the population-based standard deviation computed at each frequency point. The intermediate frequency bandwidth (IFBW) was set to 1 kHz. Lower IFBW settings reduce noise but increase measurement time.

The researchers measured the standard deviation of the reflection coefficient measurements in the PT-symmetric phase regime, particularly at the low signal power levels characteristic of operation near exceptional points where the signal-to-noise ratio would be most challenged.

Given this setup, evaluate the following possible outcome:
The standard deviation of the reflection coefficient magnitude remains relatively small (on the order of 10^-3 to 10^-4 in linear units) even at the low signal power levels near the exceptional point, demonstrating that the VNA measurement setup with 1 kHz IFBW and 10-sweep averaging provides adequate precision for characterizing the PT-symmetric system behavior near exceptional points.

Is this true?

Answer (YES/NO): YES